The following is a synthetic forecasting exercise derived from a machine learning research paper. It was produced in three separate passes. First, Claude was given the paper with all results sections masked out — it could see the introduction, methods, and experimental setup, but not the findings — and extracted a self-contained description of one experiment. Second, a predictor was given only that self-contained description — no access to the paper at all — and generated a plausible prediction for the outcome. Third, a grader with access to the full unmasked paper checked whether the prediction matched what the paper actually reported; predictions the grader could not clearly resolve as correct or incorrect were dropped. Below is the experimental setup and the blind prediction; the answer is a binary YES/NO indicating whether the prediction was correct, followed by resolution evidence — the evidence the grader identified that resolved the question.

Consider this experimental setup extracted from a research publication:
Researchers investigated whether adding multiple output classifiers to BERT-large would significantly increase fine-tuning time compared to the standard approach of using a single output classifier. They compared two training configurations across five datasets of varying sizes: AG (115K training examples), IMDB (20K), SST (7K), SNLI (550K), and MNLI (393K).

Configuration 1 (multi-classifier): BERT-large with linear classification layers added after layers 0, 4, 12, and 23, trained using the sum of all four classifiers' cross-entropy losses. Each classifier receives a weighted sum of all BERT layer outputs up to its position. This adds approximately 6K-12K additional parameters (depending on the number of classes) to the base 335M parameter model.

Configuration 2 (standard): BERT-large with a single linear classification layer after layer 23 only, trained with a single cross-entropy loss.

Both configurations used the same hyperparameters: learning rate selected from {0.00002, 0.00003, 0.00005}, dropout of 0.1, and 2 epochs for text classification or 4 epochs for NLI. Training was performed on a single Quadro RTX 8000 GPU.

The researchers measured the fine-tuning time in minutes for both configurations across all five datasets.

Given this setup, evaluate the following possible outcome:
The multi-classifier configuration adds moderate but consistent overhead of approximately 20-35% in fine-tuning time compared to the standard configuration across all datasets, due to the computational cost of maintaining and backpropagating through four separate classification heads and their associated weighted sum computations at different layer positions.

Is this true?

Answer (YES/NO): NO